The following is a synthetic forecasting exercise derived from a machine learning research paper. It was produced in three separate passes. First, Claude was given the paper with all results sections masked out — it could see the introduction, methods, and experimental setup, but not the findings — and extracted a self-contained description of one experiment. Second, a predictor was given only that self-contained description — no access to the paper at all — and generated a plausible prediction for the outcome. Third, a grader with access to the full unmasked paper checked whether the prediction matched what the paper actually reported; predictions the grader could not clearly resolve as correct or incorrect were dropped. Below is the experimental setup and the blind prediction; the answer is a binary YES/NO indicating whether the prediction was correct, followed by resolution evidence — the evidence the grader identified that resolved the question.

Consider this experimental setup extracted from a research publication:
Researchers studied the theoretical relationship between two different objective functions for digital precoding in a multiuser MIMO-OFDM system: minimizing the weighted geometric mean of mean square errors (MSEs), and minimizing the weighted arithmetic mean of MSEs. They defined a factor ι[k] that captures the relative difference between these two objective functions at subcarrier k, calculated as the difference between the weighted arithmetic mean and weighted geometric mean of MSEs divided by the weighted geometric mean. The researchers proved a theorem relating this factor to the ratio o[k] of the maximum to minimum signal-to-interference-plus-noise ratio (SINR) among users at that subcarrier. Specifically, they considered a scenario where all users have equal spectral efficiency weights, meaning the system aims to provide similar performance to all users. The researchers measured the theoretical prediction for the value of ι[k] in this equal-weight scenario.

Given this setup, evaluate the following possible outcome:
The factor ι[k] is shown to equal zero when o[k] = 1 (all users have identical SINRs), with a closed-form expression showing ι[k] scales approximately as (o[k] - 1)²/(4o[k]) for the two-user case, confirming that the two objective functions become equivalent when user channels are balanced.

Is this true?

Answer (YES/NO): NO